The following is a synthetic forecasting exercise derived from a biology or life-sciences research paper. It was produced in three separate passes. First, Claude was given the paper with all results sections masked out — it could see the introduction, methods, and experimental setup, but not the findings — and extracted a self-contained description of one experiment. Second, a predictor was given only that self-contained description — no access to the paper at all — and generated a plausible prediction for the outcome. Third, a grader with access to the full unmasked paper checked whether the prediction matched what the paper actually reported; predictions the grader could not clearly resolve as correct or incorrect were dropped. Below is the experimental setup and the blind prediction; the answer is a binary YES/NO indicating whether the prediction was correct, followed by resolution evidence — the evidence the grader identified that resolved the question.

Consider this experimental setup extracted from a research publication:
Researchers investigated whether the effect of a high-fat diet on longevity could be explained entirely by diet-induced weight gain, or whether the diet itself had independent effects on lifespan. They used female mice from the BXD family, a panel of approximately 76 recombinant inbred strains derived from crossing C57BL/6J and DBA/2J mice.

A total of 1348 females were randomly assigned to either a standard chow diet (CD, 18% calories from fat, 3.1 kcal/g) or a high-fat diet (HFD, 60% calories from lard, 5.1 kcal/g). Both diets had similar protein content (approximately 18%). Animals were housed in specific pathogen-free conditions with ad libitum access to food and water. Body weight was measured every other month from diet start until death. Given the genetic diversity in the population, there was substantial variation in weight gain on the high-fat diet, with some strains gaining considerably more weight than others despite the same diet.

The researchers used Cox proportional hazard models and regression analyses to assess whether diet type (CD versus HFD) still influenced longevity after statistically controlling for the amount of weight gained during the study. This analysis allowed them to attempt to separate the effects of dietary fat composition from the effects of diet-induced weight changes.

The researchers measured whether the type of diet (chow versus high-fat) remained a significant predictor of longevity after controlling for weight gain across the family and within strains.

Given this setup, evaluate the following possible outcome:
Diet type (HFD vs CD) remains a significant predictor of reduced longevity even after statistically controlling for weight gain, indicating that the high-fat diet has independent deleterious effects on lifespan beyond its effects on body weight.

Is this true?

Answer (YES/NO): YES